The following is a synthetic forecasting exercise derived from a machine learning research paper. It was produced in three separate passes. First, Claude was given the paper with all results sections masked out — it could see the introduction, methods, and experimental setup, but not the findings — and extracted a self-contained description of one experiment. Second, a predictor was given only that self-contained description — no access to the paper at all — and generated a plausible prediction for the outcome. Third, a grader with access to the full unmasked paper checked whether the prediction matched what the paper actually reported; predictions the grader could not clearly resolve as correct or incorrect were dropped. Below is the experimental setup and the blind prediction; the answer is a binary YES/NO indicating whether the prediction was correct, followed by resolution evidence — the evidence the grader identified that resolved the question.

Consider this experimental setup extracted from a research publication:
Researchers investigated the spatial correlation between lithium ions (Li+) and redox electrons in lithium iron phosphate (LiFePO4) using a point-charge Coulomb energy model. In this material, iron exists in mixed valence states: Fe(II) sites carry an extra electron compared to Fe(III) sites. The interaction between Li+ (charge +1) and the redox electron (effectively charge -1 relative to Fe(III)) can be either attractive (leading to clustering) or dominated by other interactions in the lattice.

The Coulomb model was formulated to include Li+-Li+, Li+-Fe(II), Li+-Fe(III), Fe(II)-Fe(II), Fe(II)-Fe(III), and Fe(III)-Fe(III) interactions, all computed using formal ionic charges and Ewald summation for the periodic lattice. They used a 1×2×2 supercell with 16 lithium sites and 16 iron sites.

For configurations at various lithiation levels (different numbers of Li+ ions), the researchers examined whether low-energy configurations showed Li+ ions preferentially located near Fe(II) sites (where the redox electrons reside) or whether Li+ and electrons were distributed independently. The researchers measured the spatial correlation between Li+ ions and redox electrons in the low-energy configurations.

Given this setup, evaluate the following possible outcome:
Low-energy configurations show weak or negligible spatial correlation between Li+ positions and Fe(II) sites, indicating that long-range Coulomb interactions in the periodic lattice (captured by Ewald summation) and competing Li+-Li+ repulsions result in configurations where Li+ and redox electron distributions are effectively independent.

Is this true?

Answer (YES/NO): NO